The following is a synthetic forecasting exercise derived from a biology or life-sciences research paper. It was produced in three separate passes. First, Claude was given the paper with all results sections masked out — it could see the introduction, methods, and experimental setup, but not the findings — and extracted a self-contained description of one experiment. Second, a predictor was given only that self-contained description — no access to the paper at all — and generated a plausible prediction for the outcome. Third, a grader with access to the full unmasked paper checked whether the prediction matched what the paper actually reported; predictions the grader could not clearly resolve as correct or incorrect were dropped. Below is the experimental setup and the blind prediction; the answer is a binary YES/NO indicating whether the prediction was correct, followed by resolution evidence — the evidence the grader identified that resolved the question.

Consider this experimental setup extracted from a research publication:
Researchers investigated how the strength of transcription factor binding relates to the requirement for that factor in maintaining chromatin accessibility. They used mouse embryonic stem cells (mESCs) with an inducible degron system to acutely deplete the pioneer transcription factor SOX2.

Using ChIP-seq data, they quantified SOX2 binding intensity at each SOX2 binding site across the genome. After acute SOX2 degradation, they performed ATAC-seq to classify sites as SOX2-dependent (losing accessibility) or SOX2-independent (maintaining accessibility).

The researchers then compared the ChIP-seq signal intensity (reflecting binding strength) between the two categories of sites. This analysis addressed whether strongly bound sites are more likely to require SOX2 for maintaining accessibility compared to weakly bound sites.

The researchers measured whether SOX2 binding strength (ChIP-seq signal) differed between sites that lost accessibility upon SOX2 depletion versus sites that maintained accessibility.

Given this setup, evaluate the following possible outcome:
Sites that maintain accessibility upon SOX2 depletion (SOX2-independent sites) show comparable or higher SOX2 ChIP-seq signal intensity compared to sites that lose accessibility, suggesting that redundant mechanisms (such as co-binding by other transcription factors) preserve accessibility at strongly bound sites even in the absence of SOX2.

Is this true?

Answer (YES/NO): NO